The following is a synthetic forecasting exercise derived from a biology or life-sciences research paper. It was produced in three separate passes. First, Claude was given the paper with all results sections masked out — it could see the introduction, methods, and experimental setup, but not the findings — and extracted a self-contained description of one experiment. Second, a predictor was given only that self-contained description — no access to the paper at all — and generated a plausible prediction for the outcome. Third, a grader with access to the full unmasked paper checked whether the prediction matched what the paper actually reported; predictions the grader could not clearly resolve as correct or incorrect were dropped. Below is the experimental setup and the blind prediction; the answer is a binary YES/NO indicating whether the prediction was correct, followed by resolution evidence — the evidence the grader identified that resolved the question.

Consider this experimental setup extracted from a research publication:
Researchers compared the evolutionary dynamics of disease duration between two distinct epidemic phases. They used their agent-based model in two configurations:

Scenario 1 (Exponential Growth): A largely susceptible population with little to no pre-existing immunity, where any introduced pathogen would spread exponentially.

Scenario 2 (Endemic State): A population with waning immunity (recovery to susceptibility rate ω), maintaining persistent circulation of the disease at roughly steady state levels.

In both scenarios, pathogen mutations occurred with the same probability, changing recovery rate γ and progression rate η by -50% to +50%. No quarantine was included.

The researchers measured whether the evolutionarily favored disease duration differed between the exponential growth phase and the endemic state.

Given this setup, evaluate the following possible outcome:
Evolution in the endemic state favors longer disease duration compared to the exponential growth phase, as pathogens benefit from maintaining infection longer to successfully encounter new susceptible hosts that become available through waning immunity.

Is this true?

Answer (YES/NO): YES